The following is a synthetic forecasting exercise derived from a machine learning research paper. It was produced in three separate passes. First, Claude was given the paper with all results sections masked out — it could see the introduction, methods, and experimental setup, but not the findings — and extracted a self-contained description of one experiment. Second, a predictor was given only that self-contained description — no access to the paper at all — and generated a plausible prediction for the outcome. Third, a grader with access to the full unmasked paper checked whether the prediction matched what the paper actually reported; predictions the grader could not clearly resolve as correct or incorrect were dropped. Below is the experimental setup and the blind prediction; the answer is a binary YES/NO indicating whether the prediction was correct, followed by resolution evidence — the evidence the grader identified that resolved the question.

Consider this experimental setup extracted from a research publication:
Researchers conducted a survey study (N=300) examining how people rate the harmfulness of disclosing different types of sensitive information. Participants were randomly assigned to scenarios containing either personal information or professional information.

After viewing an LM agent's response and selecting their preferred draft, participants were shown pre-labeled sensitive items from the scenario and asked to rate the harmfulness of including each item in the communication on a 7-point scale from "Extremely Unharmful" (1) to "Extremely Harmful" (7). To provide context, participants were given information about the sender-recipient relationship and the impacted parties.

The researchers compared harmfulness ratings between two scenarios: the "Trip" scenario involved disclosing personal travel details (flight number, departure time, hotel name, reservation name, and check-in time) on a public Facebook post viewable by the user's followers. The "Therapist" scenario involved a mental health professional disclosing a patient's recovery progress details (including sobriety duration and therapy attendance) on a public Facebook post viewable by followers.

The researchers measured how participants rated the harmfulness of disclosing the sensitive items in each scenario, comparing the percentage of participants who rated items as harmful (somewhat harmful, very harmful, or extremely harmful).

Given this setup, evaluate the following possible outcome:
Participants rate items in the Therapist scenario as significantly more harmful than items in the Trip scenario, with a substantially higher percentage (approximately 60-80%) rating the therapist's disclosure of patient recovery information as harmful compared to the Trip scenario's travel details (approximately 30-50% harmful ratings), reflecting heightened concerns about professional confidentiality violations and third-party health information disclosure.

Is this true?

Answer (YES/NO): NO